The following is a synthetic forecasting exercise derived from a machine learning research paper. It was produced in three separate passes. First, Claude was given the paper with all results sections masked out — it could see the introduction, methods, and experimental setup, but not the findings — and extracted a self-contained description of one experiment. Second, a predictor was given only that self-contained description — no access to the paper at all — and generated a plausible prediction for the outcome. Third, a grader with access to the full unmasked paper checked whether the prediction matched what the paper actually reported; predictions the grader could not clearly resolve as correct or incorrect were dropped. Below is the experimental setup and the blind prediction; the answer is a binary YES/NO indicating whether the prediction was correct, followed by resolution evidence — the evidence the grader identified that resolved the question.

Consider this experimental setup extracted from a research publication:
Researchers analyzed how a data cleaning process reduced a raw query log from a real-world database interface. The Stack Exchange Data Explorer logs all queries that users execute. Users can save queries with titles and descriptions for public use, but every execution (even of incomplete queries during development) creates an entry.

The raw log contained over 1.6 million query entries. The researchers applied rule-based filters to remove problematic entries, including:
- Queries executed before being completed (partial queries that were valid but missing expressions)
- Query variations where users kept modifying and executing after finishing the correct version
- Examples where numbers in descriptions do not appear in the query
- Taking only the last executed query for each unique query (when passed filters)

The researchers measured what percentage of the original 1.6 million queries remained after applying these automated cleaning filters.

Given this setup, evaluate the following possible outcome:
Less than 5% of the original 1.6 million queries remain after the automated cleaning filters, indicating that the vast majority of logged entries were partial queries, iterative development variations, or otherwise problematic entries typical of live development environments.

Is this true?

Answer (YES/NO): YES